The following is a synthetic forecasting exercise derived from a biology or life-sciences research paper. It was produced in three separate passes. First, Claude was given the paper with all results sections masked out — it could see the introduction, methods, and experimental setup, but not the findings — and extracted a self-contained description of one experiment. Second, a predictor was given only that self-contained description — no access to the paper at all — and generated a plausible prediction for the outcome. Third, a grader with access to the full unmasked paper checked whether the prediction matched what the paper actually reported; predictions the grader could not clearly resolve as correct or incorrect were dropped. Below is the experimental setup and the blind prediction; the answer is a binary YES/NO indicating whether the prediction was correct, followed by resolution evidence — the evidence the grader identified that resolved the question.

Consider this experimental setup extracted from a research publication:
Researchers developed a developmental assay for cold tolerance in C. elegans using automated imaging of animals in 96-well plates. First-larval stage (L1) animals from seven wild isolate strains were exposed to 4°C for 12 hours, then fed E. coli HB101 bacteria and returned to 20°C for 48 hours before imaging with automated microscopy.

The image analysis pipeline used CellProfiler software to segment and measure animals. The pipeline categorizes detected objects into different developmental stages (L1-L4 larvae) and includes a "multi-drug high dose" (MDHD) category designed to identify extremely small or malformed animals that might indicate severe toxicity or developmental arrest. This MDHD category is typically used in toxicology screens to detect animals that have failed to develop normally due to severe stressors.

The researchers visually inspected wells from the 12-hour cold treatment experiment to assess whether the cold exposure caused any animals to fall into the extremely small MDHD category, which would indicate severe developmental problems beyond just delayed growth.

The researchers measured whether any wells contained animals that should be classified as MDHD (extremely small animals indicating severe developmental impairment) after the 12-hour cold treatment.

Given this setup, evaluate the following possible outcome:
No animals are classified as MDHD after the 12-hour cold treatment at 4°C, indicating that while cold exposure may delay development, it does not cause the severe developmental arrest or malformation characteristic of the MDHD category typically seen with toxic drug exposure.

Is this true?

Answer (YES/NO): YES